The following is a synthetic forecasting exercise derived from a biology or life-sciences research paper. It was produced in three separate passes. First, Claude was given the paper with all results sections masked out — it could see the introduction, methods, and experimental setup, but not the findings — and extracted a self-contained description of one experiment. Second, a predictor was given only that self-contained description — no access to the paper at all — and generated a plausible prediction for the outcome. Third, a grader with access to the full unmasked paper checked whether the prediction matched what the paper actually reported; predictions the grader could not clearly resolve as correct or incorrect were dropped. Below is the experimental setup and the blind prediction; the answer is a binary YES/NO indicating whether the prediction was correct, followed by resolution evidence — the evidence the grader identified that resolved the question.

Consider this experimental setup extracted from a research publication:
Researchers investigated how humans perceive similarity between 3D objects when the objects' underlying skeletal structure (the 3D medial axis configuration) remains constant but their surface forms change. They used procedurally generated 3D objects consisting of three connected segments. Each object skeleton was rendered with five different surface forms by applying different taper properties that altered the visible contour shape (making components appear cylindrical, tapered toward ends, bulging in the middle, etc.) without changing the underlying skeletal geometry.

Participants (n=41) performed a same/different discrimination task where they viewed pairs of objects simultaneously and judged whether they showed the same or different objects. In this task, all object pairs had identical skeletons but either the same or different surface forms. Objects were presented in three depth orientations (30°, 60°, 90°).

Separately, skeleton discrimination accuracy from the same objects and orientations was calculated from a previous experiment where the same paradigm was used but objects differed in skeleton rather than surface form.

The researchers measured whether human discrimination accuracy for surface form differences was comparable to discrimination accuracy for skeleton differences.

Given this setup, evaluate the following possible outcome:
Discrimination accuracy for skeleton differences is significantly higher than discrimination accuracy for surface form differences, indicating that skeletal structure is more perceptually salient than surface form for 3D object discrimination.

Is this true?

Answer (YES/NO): NO